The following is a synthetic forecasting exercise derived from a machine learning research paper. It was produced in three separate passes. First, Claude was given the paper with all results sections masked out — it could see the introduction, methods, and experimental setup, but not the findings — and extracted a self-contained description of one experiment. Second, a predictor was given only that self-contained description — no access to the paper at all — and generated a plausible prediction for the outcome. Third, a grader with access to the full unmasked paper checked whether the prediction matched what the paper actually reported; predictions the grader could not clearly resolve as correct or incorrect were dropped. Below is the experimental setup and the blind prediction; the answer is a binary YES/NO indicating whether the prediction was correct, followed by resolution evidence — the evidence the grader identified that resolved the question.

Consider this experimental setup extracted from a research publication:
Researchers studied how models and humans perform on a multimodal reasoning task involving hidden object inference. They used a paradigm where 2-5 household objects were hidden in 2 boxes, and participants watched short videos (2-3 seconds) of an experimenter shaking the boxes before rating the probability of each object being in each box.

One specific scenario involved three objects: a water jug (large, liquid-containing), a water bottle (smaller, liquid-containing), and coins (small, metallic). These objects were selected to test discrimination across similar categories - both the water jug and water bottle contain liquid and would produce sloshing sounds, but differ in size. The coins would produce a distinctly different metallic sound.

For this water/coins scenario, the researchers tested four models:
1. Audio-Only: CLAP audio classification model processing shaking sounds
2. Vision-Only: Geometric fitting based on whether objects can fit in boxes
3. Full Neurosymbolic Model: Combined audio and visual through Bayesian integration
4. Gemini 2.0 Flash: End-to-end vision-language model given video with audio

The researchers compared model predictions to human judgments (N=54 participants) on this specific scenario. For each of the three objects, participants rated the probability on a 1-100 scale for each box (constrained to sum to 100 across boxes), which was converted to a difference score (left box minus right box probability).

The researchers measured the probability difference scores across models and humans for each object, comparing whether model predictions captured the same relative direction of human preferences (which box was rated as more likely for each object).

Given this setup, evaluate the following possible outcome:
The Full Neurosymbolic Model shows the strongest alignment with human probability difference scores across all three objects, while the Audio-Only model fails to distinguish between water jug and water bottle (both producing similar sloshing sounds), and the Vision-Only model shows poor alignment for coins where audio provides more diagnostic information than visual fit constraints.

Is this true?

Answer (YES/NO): YES